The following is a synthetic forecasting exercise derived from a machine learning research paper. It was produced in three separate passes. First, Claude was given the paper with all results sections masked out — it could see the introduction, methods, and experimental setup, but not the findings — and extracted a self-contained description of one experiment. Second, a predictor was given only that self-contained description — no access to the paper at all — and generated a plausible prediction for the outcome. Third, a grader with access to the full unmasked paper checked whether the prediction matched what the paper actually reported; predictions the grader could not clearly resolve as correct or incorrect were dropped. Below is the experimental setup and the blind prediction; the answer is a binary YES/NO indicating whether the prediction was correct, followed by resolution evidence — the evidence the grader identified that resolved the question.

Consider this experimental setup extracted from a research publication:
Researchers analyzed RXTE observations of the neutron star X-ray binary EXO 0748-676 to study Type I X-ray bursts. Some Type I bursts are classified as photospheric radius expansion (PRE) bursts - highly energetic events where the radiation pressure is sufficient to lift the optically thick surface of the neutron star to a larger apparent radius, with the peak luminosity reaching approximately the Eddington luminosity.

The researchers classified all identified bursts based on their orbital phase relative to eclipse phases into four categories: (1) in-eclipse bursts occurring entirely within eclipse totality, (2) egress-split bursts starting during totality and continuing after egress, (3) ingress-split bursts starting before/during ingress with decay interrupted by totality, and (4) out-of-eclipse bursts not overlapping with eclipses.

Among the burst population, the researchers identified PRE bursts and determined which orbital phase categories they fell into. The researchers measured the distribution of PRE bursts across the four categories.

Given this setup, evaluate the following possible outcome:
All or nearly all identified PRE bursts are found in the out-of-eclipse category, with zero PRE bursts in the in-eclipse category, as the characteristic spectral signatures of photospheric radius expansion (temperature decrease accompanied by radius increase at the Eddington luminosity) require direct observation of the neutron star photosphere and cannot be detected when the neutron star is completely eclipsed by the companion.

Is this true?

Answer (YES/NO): YES